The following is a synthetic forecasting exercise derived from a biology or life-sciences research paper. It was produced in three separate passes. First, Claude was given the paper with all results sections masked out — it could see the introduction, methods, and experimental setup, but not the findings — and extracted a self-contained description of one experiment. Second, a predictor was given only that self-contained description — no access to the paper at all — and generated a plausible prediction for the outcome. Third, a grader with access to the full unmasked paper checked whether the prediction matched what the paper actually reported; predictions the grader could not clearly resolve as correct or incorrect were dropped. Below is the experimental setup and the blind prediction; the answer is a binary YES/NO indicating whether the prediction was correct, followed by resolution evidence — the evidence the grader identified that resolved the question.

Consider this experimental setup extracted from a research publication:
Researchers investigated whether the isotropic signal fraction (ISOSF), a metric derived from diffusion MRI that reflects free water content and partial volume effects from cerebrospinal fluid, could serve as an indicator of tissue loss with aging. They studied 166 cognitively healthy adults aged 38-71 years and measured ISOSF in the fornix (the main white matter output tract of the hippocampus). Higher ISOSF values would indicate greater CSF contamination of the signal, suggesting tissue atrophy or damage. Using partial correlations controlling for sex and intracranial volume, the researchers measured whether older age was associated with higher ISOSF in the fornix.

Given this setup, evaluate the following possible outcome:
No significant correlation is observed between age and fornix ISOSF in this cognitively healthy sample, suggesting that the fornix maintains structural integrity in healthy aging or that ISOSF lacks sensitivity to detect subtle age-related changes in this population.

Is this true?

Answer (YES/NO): NO